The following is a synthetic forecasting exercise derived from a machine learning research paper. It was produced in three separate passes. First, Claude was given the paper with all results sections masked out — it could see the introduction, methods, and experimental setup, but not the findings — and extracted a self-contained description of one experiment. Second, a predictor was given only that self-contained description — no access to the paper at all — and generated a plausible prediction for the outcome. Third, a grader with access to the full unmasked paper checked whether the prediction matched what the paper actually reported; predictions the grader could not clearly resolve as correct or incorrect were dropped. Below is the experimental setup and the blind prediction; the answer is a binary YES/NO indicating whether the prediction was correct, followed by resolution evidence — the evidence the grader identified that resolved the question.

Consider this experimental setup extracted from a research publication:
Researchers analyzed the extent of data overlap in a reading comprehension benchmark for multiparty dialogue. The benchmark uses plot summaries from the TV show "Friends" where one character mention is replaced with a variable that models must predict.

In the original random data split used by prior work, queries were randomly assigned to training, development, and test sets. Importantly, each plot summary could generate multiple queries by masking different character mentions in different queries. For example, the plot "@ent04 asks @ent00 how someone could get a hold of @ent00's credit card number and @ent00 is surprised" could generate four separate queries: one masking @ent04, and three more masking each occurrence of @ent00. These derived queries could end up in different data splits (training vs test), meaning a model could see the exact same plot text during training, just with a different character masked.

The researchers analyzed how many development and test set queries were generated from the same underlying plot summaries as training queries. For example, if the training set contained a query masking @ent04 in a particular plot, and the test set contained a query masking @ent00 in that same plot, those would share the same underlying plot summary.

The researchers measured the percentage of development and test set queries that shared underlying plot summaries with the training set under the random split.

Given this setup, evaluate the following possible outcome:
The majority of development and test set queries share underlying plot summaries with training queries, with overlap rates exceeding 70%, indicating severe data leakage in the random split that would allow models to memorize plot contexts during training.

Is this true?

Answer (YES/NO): YES